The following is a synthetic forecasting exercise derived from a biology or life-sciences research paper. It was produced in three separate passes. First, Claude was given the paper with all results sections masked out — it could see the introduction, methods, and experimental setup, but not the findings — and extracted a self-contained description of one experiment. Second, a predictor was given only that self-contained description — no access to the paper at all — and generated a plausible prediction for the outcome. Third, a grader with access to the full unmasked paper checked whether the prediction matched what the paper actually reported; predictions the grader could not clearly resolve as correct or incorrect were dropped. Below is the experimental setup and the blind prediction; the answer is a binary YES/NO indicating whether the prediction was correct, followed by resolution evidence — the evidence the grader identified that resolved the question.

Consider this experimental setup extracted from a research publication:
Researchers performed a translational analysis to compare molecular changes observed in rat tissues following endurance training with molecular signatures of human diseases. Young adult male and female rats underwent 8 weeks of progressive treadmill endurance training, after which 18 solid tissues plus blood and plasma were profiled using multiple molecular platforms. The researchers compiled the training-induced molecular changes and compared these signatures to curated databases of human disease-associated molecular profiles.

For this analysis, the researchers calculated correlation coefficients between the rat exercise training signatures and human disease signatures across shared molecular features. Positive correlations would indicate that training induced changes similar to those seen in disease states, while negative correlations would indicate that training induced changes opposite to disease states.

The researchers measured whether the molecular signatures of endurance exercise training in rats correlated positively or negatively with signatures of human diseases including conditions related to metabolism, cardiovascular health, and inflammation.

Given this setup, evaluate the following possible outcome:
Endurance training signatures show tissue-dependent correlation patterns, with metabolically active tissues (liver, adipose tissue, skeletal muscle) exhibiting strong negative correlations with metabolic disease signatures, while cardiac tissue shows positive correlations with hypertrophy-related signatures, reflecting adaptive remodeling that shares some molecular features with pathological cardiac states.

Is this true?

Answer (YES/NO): NO